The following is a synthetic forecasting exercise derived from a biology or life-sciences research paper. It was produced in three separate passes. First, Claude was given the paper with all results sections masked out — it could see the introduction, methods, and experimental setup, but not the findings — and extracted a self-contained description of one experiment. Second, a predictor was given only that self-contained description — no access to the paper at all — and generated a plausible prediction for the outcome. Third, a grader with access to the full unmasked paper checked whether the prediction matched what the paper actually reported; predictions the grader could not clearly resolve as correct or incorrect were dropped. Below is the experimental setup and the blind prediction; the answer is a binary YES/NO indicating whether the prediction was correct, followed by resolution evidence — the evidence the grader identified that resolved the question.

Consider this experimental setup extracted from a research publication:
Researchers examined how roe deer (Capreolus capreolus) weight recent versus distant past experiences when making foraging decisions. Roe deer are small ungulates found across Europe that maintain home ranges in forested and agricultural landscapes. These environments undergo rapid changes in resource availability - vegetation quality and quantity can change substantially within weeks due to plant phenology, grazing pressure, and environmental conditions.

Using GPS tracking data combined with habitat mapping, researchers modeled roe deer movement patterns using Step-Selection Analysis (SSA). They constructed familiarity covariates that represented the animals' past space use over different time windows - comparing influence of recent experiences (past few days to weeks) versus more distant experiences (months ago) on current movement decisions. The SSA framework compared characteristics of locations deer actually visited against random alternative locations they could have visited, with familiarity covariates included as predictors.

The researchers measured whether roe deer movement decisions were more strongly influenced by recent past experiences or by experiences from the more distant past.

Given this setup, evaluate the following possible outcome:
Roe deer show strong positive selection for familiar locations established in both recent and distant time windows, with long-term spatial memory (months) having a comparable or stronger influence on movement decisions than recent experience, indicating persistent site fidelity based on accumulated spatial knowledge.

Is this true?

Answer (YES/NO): NO